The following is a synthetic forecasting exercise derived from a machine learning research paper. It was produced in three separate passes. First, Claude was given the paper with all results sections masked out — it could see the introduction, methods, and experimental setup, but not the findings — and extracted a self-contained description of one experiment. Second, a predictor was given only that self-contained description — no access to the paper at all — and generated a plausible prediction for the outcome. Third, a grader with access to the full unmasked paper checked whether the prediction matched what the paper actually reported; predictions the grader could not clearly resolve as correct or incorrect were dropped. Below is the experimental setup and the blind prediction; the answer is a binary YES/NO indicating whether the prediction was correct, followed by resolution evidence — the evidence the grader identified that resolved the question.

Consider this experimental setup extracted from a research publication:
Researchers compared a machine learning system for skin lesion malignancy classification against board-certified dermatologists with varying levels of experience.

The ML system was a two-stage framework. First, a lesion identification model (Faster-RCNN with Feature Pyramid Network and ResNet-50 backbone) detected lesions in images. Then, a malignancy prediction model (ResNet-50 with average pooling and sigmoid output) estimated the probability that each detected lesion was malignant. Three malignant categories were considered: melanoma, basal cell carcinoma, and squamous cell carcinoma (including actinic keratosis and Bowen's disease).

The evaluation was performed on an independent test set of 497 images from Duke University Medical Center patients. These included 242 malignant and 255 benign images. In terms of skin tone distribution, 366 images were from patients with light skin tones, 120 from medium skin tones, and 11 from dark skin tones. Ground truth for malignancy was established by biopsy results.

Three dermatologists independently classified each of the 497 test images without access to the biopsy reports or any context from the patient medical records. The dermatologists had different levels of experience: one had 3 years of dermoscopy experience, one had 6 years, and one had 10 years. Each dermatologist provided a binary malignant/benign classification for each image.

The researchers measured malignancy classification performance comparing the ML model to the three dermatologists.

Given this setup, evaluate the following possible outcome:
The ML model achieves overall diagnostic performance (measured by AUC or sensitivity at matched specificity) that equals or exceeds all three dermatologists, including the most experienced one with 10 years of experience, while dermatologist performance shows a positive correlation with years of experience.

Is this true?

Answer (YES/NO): NO